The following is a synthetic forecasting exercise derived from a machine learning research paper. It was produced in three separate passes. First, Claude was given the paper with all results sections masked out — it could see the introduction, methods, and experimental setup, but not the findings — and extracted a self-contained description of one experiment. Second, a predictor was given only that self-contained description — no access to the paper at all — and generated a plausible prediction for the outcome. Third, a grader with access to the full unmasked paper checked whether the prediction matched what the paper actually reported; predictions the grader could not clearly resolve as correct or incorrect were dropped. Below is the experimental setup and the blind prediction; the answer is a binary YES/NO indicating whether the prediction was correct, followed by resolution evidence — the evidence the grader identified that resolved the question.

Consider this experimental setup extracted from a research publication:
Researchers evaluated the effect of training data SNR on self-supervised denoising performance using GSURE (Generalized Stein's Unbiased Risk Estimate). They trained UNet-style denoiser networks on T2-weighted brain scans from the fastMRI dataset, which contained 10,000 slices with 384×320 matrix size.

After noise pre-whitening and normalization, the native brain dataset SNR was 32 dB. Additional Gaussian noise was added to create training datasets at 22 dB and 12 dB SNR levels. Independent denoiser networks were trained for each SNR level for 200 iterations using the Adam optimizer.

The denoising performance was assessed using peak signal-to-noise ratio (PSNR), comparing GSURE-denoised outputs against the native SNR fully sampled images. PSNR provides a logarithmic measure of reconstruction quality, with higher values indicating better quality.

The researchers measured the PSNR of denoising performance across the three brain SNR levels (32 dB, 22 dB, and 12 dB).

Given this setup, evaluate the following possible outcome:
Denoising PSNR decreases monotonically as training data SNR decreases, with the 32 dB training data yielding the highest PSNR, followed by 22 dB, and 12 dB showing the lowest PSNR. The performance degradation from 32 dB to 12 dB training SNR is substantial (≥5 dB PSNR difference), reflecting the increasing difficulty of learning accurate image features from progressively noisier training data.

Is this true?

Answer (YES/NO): NO